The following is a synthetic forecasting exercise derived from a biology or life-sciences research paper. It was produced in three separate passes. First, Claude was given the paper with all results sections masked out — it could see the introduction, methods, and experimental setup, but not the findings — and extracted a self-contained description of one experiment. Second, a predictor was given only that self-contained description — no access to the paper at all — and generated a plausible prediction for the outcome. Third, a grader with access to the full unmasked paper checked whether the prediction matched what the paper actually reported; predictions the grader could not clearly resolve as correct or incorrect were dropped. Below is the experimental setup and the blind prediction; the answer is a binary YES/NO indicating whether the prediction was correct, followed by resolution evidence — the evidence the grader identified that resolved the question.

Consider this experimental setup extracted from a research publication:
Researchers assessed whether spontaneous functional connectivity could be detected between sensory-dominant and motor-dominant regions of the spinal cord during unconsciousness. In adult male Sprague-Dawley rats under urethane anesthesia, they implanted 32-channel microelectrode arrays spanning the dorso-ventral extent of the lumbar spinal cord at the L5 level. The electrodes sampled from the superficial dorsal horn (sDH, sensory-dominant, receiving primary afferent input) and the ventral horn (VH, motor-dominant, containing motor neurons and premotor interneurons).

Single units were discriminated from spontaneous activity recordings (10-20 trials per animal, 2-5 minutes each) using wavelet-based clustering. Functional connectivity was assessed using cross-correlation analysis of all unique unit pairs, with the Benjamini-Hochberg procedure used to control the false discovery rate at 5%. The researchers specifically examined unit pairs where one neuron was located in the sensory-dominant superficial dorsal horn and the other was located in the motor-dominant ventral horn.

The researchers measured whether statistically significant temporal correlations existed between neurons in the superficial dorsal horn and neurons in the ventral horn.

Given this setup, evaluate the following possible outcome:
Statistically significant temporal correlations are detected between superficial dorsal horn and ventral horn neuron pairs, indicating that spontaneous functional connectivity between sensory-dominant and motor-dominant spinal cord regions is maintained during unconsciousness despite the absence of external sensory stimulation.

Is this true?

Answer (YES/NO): YES